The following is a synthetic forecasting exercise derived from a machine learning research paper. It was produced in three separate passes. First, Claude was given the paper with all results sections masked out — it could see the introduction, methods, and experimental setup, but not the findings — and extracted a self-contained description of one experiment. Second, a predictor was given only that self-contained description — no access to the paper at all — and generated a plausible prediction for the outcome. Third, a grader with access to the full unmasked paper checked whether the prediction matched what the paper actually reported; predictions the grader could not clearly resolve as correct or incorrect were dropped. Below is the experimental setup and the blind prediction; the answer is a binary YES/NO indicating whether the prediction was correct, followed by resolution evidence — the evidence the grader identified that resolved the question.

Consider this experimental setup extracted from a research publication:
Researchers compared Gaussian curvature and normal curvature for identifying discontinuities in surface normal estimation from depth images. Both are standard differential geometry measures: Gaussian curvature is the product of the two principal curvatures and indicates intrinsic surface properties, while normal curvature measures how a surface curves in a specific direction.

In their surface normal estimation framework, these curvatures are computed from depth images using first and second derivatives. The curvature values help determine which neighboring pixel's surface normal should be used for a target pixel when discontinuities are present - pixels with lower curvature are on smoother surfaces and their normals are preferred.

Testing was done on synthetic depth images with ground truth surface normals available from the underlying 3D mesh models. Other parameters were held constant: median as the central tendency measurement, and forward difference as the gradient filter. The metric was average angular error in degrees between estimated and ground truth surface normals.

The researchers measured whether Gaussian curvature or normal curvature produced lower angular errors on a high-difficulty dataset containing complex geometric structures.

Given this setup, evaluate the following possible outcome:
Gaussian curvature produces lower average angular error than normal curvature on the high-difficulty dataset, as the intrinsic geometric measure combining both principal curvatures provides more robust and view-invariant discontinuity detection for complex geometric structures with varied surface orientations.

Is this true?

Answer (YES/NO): NO